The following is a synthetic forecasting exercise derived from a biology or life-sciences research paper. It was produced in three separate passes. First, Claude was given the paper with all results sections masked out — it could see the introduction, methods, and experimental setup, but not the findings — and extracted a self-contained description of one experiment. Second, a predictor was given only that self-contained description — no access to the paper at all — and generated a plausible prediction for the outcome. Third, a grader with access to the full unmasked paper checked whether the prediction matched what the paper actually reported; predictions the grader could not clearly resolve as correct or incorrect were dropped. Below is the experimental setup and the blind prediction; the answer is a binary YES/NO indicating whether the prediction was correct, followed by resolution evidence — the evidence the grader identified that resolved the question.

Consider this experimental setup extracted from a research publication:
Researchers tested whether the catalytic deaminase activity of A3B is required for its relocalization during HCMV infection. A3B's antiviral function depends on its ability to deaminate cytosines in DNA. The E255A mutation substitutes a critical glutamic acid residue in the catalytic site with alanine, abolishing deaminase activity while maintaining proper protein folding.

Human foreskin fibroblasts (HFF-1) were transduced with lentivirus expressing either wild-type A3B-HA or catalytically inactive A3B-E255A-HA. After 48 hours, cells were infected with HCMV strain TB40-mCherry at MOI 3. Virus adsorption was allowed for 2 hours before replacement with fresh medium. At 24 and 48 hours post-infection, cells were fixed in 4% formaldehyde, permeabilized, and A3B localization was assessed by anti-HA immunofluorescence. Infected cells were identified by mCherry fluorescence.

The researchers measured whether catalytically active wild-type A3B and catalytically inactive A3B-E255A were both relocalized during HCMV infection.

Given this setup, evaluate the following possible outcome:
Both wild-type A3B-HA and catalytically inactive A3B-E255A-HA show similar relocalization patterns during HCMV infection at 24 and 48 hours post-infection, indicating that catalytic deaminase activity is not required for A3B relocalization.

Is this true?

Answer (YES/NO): NO